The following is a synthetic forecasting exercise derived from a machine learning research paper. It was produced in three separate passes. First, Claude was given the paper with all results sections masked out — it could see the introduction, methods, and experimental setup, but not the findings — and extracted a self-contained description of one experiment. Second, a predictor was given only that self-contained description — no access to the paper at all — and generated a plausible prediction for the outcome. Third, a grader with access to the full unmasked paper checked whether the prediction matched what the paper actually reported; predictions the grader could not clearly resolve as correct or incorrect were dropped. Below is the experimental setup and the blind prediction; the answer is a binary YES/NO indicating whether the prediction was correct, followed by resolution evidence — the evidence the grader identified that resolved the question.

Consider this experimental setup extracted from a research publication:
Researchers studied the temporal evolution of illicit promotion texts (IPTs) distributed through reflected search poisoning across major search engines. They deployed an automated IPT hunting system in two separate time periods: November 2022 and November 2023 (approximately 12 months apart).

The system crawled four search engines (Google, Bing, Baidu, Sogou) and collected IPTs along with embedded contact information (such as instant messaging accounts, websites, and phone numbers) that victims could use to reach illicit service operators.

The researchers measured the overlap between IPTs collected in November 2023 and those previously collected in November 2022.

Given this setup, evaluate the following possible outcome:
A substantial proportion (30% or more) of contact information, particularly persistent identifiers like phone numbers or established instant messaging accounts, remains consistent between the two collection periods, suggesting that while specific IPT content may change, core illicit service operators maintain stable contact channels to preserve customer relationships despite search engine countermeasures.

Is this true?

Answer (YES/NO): NO